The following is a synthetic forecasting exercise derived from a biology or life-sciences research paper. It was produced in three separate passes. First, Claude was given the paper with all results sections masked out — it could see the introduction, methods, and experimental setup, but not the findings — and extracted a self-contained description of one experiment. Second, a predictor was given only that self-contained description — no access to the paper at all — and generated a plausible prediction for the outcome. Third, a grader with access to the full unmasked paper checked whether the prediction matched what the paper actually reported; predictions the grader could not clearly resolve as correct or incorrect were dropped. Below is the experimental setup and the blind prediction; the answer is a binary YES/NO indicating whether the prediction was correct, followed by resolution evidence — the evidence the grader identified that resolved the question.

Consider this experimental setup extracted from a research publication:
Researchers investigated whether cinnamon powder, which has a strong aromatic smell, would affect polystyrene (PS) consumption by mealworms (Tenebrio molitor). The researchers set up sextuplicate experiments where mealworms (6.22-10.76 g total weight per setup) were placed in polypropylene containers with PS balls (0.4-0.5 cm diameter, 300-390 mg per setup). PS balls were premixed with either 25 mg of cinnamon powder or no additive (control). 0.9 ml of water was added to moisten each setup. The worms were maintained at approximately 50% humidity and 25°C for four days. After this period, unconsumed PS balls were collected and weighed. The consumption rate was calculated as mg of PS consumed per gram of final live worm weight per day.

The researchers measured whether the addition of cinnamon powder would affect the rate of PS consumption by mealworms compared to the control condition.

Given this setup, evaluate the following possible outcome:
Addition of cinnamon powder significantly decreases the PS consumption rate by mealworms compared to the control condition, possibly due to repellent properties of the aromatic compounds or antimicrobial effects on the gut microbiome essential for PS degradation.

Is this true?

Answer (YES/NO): NO